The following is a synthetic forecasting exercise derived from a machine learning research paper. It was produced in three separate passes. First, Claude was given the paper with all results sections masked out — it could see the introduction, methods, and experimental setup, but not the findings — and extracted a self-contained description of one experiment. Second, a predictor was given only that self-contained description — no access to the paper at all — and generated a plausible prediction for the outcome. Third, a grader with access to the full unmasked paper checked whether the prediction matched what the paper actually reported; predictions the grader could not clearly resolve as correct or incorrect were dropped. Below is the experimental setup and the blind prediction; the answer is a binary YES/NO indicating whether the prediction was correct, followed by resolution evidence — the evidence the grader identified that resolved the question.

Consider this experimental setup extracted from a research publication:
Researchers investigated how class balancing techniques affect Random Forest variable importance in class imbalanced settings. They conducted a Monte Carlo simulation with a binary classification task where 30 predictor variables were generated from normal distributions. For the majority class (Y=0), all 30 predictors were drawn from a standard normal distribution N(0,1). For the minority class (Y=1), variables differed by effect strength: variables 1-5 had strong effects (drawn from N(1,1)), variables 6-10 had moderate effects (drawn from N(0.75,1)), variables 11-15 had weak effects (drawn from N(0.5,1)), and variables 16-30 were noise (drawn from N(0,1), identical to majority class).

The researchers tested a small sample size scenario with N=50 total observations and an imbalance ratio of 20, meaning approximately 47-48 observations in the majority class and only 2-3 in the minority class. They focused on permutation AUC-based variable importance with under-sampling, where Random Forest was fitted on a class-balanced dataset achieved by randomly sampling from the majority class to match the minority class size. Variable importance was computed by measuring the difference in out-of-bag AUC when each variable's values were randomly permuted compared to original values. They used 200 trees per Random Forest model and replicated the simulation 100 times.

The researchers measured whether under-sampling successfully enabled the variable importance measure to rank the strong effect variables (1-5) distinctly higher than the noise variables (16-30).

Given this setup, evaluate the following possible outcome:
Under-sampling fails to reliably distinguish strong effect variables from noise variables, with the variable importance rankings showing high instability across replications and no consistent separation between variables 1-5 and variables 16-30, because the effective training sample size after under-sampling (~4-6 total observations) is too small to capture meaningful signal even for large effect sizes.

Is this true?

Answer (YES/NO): NO